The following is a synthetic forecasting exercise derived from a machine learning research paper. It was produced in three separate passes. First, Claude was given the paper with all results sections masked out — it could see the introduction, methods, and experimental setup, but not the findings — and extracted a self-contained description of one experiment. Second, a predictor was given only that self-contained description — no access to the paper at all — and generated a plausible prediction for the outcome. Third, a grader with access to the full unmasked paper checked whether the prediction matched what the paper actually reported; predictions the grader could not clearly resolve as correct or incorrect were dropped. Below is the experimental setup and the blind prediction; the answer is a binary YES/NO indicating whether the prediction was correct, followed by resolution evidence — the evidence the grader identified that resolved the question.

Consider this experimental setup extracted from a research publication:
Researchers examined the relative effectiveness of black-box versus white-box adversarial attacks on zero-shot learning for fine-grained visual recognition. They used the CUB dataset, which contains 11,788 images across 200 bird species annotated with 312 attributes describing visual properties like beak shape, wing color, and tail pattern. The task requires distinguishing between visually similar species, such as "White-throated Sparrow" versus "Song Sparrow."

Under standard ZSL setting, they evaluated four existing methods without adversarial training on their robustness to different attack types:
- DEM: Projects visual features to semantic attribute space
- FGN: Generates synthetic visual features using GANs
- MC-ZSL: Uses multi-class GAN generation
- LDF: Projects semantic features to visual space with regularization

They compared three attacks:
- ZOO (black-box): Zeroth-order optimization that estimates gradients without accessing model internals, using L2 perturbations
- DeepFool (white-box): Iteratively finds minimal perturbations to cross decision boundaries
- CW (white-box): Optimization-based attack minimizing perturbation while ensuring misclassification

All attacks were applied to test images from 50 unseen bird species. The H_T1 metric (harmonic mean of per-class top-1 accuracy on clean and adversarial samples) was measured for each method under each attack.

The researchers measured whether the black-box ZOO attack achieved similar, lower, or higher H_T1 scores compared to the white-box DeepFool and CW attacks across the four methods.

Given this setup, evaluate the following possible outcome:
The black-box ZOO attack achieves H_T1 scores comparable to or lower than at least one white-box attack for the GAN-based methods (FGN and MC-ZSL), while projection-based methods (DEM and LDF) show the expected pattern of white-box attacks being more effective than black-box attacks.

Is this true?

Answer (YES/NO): NO